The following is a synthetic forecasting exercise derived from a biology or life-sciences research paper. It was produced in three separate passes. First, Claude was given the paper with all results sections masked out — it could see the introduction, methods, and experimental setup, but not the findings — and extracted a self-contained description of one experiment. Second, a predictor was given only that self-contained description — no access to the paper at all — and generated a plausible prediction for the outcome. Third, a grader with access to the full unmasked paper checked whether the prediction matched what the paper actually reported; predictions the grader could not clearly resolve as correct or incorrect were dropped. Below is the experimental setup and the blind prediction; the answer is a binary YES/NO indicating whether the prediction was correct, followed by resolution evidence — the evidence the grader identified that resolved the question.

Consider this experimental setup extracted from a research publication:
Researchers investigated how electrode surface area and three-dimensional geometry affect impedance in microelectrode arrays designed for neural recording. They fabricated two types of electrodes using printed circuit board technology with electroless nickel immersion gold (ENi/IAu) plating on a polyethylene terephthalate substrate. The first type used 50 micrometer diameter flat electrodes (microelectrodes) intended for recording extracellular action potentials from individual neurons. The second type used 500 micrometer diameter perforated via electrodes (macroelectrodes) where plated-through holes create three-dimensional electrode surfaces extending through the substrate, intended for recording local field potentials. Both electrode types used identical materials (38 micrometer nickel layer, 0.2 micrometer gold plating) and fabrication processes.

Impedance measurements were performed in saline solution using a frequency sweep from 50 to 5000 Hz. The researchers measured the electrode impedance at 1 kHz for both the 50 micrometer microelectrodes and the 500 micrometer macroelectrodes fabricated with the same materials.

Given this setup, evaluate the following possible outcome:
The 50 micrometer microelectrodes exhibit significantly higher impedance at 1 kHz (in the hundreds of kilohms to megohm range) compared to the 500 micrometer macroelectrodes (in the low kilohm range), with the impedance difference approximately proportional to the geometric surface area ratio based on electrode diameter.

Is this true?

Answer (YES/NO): NO